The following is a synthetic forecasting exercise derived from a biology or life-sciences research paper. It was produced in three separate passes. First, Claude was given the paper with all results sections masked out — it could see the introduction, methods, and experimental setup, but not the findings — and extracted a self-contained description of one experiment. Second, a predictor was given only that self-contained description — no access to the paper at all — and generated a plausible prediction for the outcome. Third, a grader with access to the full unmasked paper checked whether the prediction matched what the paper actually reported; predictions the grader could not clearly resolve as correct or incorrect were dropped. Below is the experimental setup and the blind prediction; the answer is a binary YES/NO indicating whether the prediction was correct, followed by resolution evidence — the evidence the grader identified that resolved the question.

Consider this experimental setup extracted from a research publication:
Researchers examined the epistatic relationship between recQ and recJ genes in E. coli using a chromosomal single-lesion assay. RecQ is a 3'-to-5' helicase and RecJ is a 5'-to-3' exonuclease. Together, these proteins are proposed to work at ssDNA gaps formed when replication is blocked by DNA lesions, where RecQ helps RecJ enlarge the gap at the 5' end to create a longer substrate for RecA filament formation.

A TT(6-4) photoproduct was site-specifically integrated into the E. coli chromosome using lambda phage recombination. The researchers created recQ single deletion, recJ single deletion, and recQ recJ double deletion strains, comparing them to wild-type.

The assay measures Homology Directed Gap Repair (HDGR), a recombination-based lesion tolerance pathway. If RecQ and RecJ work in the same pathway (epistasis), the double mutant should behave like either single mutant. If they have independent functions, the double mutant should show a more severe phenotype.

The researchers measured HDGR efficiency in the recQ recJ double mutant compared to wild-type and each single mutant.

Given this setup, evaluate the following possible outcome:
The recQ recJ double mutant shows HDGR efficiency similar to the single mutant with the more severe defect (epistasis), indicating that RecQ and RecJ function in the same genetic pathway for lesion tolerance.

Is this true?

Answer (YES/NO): YES